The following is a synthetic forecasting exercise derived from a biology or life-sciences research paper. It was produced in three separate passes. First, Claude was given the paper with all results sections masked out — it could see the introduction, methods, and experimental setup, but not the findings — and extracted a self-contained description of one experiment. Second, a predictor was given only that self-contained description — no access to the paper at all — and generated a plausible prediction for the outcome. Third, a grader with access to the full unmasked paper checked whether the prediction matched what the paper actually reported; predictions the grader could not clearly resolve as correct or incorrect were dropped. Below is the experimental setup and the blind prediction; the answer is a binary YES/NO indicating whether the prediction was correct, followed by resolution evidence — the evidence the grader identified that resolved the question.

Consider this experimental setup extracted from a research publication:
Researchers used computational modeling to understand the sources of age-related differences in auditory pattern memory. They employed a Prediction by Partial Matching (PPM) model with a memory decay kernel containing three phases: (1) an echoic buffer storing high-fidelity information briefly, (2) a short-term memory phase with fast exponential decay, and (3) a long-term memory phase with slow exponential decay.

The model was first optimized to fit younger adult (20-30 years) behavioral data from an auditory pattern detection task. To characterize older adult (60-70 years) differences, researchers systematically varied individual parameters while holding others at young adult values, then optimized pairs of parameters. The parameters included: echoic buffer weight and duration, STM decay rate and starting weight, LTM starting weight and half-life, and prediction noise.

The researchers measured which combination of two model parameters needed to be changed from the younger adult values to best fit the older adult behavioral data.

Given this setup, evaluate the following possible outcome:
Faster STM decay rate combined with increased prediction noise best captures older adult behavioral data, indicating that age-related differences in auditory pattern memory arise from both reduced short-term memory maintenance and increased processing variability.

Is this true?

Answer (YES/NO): NO